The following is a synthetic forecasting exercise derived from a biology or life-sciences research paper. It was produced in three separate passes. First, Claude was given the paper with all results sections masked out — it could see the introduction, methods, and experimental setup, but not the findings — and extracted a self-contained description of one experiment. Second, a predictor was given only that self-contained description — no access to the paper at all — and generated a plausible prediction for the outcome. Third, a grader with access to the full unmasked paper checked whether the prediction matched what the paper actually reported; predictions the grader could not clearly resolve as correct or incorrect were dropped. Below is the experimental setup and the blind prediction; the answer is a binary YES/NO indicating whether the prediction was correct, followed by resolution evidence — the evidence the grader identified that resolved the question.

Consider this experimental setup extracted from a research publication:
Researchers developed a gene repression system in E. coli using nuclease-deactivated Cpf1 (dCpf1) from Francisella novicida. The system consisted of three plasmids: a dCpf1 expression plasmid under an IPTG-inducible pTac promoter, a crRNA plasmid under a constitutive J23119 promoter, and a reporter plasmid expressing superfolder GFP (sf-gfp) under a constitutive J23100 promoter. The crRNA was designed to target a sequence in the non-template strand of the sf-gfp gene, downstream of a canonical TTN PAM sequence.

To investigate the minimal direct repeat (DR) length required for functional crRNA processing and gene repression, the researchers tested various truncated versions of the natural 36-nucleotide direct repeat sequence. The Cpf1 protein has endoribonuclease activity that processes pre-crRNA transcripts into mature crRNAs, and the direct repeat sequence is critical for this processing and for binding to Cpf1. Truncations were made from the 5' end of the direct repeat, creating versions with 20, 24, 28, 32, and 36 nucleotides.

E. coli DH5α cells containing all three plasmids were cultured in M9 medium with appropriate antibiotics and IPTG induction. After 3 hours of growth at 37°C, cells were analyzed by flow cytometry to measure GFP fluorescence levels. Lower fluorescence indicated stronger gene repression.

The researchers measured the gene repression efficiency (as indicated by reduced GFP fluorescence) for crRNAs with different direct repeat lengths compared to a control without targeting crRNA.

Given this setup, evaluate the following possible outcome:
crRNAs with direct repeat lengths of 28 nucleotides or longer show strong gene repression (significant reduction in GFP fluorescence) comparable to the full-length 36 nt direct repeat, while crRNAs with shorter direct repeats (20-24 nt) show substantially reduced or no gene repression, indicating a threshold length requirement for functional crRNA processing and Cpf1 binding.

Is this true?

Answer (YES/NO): NO